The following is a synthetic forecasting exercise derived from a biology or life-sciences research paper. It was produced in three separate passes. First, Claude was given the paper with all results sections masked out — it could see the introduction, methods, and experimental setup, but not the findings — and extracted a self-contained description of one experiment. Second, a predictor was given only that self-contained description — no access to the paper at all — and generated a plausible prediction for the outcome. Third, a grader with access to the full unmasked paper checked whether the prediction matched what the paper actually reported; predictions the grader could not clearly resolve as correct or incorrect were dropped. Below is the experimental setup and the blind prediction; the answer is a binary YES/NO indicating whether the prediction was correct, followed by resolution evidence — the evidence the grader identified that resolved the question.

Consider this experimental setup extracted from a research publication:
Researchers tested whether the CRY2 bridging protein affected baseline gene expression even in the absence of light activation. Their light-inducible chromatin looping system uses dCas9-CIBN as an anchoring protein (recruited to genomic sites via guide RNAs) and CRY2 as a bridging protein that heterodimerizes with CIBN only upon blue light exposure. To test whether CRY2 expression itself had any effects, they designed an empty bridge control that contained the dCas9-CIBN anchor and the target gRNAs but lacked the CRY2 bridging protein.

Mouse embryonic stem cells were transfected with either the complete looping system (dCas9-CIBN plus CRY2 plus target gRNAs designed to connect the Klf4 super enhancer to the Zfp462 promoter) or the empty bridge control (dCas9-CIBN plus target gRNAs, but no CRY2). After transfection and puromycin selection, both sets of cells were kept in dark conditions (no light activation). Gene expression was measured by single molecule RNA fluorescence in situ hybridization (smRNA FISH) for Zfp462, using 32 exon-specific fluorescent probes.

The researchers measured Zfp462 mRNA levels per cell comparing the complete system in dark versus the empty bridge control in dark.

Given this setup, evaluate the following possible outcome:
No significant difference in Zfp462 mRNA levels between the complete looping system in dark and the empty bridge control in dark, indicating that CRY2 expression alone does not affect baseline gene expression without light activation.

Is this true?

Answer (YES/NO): YES